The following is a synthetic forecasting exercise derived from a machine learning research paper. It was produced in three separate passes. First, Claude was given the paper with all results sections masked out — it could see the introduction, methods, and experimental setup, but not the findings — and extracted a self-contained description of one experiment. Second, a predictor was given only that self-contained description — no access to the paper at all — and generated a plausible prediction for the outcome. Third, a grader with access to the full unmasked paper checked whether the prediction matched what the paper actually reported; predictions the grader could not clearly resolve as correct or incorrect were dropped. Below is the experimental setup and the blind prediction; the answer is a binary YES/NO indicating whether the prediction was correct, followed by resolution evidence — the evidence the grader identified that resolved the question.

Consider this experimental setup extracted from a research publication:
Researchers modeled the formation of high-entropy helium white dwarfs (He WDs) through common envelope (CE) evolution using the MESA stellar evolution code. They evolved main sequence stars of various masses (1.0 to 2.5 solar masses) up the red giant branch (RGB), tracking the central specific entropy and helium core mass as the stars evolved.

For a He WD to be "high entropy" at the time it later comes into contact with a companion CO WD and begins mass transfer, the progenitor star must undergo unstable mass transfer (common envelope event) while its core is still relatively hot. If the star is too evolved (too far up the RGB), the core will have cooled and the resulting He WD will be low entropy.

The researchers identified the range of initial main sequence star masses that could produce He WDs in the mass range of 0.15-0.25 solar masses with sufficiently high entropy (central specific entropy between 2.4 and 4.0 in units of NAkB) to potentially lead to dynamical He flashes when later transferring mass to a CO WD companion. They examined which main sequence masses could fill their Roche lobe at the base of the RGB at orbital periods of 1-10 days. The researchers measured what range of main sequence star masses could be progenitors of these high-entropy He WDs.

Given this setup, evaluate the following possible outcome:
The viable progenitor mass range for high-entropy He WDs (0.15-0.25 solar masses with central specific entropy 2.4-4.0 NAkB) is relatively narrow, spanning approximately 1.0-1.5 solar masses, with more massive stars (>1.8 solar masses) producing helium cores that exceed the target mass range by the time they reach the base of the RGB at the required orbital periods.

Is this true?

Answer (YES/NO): NO